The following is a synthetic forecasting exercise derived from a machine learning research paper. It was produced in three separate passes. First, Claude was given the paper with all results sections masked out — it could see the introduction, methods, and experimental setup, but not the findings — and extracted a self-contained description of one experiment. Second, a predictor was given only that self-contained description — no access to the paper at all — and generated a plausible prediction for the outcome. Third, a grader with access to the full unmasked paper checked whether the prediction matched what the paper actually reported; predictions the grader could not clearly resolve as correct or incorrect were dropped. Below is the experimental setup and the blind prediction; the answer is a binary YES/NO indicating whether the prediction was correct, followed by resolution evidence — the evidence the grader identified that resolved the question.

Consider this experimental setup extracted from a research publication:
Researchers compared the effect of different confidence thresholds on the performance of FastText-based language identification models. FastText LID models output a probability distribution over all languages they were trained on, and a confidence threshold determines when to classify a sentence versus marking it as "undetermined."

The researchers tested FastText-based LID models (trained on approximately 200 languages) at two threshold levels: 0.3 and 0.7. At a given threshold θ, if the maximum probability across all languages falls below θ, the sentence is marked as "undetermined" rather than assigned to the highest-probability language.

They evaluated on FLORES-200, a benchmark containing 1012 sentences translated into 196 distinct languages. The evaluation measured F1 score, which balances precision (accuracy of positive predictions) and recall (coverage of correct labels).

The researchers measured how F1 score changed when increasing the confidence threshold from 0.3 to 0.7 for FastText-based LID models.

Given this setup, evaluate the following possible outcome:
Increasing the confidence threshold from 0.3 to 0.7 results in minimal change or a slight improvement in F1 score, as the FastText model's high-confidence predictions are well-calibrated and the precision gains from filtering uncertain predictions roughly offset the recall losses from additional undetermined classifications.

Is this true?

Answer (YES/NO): NO